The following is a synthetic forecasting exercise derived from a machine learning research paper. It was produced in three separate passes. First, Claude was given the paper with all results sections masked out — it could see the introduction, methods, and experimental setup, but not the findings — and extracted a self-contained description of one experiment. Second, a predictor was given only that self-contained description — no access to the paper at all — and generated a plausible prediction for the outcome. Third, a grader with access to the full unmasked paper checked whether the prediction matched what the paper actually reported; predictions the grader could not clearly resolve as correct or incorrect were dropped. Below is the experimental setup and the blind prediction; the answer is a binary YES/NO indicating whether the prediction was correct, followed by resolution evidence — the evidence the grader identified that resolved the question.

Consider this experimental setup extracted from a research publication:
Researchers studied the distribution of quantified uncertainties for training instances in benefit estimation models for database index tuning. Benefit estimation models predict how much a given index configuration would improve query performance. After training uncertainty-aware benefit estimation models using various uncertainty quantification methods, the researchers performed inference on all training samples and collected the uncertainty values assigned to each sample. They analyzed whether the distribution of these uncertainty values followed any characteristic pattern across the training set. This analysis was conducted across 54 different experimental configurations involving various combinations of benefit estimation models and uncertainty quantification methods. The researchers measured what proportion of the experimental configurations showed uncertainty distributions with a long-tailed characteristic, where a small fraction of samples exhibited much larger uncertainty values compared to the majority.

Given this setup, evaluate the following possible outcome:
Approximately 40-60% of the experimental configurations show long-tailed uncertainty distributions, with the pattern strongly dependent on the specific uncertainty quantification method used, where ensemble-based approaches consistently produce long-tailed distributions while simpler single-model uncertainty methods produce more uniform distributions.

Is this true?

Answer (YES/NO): NO